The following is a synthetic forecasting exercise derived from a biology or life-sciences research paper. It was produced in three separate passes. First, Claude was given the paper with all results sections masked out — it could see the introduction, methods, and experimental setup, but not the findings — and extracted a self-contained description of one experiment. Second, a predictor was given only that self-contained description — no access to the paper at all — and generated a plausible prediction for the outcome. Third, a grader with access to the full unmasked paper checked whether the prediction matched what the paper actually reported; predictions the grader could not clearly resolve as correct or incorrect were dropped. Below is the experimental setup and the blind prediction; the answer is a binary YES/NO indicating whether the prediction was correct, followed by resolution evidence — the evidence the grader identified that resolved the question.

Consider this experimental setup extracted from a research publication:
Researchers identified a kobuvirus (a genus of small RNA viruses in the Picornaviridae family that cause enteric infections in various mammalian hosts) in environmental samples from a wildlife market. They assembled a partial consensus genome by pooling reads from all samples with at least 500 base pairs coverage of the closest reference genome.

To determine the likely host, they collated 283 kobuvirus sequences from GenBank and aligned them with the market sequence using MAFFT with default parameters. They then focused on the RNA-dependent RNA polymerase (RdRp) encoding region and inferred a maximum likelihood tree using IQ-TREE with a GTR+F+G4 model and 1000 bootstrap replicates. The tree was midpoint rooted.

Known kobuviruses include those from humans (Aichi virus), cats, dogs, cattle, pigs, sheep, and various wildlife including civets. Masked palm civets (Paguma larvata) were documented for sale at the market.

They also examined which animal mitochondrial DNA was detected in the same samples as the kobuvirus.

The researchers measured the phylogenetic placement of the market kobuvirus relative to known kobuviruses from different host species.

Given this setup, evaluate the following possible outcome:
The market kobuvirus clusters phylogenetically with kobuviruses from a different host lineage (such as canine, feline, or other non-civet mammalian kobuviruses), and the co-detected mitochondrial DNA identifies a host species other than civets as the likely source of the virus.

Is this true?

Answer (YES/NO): NO